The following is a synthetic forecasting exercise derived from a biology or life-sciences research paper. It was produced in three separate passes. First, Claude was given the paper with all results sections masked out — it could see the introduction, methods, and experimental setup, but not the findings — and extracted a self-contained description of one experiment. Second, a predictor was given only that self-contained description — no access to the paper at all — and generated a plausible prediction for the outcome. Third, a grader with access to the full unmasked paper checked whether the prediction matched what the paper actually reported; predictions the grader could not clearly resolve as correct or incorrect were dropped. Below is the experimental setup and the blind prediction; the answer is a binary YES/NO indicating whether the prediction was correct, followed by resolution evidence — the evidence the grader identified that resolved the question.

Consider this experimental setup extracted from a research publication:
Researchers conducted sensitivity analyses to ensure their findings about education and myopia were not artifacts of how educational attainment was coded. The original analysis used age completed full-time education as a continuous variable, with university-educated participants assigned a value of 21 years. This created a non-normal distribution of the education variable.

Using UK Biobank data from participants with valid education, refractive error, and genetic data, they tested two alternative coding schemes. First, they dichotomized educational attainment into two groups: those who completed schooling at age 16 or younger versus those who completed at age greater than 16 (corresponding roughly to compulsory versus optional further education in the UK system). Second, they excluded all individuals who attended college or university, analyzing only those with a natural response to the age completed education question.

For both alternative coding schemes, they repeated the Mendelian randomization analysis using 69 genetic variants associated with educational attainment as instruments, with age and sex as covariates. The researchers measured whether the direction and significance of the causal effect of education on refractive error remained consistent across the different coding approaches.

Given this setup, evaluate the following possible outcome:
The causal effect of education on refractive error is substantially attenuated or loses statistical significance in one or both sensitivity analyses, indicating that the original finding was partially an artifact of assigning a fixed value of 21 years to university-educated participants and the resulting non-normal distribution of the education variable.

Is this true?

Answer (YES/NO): NO